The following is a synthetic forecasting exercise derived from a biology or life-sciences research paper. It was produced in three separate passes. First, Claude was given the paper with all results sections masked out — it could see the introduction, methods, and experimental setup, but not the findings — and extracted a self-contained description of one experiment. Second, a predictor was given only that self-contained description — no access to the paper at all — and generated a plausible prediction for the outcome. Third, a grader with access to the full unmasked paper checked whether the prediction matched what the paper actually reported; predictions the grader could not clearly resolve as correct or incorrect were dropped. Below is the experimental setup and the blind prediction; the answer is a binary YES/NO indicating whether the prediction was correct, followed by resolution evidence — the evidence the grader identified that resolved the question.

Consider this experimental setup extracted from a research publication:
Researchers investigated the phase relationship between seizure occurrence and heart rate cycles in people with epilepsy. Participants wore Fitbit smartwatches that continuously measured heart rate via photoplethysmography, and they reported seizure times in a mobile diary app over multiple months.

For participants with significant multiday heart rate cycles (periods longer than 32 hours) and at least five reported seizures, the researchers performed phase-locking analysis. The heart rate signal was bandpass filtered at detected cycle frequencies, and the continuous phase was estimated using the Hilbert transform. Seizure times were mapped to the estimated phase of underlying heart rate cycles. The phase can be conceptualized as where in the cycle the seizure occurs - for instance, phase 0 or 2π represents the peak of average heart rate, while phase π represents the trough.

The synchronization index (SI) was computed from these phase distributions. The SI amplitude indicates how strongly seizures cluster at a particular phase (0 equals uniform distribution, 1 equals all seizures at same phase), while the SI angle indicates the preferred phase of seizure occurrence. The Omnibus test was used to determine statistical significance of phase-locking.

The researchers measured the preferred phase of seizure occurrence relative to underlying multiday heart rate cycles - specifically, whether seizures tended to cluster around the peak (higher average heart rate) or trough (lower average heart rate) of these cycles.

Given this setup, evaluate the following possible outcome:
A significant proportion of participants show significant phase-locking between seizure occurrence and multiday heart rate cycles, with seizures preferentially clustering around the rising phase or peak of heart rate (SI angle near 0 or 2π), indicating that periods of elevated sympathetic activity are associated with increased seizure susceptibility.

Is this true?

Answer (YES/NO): NO